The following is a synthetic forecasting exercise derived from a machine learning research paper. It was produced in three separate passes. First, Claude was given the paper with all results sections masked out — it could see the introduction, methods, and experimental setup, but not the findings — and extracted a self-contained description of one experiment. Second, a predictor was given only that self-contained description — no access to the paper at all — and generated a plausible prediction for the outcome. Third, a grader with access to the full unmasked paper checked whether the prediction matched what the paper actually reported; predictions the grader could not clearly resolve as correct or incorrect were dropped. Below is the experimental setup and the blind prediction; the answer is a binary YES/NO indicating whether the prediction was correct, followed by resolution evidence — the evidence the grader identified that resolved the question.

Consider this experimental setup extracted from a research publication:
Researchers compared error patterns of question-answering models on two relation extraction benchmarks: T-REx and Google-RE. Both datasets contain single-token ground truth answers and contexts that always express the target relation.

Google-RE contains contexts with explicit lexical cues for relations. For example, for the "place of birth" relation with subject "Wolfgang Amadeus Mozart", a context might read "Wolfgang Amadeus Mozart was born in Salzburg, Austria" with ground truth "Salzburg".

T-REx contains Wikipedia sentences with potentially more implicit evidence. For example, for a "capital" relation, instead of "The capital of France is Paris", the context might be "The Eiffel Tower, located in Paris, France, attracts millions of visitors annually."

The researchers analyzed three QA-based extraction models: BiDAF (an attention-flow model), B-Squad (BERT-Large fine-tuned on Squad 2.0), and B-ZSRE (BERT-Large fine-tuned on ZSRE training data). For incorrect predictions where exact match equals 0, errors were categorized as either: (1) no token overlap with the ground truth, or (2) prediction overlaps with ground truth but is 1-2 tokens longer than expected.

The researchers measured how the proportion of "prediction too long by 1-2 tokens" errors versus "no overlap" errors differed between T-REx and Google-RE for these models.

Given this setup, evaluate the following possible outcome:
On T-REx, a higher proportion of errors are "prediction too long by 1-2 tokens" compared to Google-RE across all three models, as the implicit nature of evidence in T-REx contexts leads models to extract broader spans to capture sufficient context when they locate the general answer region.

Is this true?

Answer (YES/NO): NO